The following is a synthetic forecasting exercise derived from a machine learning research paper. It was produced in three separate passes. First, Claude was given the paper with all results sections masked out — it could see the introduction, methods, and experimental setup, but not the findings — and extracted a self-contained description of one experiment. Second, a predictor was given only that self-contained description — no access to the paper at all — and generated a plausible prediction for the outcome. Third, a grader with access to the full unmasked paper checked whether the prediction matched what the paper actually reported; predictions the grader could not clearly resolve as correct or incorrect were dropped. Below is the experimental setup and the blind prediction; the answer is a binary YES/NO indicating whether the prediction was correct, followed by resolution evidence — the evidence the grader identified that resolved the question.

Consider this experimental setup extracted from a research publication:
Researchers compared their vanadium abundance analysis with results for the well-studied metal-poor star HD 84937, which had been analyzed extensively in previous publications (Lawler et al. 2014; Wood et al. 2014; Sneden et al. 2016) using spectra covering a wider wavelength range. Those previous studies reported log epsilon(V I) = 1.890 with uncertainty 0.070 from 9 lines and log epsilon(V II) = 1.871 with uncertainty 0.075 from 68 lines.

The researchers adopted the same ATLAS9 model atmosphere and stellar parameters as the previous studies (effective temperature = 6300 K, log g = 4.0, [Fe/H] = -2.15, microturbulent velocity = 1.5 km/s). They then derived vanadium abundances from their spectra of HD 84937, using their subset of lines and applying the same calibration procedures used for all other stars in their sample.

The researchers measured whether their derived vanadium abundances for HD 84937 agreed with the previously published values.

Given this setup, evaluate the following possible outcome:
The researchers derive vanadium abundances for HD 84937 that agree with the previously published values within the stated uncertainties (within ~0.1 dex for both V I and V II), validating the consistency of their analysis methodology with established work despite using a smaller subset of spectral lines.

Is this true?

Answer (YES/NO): YES